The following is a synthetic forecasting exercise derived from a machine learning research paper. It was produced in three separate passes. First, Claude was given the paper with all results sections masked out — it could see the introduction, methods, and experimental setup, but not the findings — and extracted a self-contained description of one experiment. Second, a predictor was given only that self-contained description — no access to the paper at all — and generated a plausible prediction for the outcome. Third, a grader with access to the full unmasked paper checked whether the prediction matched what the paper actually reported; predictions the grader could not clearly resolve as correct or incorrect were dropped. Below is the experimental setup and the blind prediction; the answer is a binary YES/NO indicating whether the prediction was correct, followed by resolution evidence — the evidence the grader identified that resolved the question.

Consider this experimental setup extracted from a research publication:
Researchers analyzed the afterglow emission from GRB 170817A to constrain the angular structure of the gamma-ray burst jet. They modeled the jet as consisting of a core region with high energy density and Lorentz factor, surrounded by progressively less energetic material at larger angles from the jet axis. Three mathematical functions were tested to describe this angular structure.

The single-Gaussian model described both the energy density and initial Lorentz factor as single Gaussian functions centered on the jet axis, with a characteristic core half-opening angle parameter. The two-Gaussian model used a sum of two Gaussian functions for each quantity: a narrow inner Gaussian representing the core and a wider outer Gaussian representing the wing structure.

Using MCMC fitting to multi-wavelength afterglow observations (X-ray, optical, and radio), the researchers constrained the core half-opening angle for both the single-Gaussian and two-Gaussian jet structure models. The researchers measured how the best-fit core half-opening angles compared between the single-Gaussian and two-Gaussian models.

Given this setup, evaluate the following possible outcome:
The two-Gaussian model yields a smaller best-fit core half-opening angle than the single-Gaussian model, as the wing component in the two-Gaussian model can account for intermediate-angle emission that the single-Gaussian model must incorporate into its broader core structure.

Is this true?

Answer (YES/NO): YES